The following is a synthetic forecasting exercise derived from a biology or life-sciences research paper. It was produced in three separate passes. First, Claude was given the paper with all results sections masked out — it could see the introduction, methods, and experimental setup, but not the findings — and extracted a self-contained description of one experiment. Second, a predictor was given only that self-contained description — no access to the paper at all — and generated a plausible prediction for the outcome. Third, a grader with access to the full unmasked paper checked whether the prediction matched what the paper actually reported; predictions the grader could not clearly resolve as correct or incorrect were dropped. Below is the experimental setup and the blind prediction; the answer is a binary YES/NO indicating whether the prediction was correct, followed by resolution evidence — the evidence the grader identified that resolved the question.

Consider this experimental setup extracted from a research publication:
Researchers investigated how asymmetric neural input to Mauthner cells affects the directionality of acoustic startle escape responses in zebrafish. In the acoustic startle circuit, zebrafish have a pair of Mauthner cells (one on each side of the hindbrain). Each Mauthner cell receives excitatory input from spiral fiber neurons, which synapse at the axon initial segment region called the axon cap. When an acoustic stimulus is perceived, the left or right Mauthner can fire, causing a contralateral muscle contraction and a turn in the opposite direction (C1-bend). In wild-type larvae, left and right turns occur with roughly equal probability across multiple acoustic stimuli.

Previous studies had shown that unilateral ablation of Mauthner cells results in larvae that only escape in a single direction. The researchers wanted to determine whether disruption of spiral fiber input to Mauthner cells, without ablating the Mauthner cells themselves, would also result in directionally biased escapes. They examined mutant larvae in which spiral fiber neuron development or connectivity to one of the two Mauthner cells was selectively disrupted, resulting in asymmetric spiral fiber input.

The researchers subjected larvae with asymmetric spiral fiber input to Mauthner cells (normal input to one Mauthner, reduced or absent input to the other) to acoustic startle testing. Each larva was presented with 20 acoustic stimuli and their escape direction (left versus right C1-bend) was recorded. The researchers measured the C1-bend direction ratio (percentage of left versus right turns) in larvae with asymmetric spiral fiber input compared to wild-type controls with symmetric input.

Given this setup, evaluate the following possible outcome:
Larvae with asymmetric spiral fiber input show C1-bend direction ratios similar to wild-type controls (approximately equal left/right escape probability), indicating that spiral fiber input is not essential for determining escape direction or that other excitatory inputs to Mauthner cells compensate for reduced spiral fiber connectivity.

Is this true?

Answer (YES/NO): NO